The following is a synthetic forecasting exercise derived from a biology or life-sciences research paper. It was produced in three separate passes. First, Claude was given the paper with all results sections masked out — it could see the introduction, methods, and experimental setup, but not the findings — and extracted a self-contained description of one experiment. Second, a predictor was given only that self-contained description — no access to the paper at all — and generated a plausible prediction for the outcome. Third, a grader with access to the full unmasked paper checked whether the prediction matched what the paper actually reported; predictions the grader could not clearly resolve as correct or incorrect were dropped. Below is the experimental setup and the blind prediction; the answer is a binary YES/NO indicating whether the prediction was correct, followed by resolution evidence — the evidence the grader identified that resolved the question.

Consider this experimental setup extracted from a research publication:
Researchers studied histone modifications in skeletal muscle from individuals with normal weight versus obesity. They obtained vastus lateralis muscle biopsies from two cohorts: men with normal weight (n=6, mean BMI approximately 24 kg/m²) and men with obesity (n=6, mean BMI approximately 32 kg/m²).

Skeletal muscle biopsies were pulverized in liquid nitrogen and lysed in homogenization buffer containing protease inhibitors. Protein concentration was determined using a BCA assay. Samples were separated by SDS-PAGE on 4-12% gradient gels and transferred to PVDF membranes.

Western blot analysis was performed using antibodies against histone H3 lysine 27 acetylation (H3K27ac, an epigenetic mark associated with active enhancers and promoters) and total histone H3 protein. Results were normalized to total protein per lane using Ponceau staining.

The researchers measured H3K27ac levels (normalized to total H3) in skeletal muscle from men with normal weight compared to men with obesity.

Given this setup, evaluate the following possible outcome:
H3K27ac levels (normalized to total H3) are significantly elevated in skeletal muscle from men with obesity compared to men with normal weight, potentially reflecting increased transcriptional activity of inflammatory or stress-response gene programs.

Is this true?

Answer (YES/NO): NO